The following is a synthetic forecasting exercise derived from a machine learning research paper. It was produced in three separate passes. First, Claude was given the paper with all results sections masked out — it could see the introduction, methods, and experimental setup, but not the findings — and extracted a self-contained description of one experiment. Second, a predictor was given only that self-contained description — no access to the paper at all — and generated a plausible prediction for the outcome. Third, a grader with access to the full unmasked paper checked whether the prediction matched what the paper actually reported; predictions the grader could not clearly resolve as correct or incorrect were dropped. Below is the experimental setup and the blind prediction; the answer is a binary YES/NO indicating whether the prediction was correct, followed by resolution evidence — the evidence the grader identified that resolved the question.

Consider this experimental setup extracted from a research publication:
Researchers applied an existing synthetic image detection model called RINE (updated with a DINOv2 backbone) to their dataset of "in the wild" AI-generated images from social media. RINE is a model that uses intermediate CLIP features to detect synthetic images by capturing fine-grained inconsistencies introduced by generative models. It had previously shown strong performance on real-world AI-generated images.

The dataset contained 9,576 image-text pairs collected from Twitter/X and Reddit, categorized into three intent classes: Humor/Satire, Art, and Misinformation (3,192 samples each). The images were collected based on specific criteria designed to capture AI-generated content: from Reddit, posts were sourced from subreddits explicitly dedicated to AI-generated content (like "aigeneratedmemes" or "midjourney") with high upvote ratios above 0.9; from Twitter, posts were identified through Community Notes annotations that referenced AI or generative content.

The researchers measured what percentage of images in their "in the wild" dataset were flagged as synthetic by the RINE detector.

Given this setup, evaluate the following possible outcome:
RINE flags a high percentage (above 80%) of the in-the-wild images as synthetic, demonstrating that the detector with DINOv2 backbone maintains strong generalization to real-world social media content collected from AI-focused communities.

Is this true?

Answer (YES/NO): YES